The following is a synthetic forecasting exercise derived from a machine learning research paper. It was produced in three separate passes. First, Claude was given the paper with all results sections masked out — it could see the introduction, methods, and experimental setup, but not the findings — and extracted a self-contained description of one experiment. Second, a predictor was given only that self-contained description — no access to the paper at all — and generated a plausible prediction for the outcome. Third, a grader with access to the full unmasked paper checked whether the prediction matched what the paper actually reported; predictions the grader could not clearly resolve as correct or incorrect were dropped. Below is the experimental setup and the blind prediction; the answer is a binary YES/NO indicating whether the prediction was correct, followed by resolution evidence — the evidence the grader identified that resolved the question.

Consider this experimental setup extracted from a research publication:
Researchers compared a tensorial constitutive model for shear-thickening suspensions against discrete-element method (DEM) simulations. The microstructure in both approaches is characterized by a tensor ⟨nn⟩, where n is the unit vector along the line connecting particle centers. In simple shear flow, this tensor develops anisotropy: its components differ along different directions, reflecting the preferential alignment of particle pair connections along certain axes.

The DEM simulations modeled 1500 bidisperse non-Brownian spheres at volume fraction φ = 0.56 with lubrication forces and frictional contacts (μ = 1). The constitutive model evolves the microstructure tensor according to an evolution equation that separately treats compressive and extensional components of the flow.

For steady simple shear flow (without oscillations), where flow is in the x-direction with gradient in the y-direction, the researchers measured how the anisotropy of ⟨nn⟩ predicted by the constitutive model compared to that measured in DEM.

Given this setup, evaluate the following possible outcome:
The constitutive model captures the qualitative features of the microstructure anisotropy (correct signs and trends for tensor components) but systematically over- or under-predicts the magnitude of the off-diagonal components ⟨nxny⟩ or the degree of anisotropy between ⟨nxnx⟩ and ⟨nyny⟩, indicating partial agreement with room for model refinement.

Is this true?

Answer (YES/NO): NO